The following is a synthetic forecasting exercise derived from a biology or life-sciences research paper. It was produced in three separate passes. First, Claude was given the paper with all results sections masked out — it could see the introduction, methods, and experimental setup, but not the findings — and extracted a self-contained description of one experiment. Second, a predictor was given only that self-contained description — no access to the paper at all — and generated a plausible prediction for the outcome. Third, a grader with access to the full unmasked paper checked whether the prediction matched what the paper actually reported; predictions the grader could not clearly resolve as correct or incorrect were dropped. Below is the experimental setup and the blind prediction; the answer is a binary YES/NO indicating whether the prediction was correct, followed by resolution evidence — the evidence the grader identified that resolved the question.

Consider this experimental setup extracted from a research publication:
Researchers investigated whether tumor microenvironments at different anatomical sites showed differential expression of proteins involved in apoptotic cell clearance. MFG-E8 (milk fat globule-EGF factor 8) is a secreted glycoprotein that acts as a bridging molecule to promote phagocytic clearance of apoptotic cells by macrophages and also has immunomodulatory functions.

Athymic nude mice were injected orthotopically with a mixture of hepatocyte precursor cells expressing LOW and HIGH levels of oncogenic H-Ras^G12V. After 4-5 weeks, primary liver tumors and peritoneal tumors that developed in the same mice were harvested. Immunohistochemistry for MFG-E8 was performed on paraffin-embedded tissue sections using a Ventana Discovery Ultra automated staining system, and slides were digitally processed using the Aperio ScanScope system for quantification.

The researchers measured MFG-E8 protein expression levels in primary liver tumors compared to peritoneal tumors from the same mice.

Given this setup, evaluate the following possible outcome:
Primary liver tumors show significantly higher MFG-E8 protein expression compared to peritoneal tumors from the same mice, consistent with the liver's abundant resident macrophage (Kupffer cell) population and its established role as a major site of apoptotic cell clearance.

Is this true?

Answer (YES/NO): YES